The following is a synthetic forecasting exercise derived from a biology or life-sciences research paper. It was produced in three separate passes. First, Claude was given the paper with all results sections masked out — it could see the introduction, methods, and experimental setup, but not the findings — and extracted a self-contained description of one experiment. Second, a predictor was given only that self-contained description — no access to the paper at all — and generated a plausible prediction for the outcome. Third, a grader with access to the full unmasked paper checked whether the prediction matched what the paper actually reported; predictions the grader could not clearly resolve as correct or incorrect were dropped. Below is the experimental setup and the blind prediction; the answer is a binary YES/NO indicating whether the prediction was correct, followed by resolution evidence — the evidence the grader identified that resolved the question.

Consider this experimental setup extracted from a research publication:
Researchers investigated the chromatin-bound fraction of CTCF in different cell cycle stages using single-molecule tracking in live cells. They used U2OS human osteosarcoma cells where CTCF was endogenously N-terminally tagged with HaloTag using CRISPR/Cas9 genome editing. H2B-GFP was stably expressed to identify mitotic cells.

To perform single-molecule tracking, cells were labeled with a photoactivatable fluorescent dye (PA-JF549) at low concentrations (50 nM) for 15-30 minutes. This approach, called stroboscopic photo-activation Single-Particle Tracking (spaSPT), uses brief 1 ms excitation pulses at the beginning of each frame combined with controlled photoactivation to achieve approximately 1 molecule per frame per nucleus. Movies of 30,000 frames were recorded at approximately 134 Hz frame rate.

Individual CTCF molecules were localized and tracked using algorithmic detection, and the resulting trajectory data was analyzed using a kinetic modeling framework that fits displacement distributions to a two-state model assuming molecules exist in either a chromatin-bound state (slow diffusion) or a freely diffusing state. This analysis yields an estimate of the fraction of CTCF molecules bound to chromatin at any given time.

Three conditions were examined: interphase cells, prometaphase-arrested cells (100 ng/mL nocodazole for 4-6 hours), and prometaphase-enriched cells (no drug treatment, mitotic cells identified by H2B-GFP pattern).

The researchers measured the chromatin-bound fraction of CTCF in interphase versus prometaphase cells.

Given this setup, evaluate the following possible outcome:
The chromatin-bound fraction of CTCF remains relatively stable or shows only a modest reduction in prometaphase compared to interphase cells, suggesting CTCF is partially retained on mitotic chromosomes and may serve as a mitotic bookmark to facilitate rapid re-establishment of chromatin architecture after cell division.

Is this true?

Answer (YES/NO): NO